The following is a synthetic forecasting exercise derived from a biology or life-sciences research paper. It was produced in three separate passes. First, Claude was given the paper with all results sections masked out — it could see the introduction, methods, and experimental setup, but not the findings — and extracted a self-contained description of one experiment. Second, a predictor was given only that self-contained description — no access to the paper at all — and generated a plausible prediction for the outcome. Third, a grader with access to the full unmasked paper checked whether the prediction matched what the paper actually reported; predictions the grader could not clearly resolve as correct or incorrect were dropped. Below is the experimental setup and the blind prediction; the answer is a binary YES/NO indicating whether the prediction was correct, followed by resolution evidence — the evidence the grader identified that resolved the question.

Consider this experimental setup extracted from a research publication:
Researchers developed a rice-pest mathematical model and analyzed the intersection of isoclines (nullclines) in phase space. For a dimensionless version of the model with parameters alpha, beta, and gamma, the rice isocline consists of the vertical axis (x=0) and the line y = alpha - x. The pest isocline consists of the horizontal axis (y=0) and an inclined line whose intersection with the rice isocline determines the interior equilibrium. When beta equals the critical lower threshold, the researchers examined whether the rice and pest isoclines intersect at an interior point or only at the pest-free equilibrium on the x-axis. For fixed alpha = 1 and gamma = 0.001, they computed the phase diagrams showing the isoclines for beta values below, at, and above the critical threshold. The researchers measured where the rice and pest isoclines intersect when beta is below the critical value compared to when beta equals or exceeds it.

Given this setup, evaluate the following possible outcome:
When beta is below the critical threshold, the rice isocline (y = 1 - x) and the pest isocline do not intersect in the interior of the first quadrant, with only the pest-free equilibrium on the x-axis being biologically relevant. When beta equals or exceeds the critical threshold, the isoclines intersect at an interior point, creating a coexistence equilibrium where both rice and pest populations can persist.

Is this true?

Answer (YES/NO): NO